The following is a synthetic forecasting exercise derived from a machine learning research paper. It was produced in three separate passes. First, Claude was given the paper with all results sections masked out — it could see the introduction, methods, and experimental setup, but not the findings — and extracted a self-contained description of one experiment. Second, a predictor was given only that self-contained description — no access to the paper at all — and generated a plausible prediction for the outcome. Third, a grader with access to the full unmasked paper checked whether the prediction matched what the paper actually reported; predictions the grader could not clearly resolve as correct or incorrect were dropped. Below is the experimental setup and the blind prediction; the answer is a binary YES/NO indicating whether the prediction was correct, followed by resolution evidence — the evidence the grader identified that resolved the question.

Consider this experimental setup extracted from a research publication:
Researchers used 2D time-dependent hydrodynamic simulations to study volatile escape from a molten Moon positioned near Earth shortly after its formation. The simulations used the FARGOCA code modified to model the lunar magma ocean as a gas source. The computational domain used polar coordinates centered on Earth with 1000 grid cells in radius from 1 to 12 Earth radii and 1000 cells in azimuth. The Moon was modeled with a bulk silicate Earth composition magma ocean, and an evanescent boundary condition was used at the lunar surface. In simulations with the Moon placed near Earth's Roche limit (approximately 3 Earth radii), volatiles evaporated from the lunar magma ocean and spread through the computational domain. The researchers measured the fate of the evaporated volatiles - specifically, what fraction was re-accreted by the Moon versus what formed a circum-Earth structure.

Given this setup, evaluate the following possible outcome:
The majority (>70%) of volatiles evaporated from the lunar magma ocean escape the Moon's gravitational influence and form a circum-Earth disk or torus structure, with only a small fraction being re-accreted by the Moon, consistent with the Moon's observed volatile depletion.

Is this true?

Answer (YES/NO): YES